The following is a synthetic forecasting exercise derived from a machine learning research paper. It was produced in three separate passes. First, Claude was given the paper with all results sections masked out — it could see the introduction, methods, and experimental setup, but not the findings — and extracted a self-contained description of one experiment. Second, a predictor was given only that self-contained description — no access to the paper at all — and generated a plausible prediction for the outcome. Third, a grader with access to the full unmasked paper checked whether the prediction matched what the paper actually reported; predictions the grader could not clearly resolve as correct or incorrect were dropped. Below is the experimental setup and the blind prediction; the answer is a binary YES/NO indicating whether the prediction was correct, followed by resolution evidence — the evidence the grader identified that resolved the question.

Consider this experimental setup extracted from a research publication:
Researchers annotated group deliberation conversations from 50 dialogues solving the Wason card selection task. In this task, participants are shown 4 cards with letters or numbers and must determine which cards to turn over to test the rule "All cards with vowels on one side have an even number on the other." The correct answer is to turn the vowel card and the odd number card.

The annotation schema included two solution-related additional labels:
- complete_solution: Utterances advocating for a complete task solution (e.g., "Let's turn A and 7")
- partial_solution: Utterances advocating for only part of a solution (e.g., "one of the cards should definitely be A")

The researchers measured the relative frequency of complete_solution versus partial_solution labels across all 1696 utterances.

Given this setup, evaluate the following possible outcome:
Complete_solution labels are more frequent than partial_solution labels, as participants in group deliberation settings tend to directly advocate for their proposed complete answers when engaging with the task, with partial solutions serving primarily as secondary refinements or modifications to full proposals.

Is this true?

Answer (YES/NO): YES